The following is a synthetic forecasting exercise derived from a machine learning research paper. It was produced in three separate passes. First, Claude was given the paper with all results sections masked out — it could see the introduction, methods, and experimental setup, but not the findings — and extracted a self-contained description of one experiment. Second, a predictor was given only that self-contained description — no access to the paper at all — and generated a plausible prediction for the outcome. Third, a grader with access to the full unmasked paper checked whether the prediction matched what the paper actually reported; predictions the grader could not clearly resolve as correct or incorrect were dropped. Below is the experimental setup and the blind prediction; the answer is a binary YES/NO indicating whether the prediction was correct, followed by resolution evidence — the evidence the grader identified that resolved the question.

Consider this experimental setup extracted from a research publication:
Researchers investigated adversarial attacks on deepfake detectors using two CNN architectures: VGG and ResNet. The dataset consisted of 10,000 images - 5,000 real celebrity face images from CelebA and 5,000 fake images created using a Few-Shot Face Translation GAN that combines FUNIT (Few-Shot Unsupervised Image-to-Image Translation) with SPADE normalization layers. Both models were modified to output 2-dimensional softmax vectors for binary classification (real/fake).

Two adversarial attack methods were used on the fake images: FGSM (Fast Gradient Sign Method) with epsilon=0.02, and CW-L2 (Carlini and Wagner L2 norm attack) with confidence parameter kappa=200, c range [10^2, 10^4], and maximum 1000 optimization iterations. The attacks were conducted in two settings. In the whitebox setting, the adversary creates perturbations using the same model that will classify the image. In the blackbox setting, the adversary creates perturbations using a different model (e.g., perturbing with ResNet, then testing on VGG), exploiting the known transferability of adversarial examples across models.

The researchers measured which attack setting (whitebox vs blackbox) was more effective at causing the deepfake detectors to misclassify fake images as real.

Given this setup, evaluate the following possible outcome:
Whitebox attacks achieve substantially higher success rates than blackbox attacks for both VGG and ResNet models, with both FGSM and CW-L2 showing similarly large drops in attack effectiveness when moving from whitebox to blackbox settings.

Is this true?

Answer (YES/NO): NO